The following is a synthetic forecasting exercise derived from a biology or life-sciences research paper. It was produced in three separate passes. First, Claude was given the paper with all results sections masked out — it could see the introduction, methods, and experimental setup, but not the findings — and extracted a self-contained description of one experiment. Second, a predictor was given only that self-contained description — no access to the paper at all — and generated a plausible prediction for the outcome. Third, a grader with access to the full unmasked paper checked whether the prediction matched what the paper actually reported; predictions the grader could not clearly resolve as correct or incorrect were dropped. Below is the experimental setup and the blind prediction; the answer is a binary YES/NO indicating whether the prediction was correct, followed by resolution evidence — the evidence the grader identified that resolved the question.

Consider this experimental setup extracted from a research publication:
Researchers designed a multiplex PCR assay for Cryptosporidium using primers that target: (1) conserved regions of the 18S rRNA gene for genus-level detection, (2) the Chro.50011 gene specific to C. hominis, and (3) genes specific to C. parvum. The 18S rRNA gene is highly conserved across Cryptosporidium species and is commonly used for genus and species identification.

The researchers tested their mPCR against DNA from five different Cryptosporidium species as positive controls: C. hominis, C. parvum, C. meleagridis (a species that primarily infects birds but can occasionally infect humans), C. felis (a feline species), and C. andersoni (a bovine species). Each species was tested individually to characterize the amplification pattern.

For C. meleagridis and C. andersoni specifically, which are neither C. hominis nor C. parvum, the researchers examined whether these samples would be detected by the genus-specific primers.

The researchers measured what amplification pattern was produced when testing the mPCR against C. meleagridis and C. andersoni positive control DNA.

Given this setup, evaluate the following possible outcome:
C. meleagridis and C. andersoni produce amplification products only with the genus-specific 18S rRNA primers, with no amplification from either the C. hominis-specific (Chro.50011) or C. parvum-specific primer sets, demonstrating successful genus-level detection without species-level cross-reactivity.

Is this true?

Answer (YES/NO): YES